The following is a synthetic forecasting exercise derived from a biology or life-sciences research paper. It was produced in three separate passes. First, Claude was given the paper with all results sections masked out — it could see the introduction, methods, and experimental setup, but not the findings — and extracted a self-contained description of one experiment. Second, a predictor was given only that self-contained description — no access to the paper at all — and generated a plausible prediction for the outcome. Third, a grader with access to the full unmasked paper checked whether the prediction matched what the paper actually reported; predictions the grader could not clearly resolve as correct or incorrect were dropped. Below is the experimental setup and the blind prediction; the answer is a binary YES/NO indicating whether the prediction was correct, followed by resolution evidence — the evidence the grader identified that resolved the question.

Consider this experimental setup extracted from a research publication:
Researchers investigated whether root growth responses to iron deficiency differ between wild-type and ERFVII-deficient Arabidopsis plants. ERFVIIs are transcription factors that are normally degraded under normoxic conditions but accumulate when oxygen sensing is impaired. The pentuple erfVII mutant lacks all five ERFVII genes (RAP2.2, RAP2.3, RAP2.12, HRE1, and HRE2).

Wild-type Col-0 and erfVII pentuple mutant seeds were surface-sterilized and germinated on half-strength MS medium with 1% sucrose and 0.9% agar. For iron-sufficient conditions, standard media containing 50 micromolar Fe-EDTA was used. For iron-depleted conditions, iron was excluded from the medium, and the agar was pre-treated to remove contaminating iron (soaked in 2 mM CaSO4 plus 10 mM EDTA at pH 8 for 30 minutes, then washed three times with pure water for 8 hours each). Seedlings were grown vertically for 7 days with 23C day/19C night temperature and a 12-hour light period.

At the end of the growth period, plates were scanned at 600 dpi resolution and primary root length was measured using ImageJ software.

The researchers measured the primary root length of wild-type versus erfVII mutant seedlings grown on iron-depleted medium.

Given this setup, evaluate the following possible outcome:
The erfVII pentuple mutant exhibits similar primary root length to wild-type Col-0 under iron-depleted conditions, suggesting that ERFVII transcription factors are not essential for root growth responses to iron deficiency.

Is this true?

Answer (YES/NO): YES